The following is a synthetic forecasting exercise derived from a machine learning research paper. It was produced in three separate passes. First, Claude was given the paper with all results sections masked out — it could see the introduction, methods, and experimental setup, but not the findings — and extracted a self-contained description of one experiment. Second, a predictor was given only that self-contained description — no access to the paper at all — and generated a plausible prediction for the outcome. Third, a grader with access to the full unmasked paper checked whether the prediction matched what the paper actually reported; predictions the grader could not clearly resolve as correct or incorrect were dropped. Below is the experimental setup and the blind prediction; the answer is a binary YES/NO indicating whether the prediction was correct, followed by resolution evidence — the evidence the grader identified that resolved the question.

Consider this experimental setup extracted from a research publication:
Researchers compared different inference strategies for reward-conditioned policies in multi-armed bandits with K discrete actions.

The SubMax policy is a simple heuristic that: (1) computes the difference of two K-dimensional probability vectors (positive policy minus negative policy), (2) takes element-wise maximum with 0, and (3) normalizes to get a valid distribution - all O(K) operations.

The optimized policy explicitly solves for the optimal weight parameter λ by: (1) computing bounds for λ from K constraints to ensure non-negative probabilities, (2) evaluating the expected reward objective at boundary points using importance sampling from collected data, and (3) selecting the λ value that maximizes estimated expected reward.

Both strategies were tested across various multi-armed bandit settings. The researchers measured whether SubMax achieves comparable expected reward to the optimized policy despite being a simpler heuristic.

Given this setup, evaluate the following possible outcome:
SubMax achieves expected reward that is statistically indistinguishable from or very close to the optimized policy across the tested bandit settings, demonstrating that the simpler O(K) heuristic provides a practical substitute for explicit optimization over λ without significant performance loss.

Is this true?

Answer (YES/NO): NO